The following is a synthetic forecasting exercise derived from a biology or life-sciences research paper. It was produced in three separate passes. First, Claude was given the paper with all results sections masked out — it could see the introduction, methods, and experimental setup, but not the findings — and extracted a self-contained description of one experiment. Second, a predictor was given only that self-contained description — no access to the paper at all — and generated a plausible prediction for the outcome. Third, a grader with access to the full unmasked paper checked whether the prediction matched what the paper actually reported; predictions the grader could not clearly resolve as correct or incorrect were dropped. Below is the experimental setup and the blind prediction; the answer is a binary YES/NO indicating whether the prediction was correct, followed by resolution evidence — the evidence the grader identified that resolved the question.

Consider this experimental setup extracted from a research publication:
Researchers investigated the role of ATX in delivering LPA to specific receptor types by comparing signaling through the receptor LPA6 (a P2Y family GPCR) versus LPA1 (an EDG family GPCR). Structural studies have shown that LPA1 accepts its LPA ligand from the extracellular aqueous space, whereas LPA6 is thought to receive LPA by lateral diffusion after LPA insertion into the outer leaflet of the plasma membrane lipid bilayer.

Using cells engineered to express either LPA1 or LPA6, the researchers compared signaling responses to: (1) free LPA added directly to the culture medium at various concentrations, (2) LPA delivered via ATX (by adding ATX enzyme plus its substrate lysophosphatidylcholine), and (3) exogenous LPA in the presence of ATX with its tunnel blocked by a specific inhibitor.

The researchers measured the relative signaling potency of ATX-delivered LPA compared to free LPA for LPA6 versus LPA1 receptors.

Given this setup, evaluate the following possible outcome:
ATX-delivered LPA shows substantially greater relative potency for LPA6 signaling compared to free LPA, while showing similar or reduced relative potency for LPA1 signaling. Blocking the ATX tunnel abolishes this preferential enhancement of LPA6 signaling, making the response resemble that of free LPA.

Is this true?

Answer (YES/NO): YES